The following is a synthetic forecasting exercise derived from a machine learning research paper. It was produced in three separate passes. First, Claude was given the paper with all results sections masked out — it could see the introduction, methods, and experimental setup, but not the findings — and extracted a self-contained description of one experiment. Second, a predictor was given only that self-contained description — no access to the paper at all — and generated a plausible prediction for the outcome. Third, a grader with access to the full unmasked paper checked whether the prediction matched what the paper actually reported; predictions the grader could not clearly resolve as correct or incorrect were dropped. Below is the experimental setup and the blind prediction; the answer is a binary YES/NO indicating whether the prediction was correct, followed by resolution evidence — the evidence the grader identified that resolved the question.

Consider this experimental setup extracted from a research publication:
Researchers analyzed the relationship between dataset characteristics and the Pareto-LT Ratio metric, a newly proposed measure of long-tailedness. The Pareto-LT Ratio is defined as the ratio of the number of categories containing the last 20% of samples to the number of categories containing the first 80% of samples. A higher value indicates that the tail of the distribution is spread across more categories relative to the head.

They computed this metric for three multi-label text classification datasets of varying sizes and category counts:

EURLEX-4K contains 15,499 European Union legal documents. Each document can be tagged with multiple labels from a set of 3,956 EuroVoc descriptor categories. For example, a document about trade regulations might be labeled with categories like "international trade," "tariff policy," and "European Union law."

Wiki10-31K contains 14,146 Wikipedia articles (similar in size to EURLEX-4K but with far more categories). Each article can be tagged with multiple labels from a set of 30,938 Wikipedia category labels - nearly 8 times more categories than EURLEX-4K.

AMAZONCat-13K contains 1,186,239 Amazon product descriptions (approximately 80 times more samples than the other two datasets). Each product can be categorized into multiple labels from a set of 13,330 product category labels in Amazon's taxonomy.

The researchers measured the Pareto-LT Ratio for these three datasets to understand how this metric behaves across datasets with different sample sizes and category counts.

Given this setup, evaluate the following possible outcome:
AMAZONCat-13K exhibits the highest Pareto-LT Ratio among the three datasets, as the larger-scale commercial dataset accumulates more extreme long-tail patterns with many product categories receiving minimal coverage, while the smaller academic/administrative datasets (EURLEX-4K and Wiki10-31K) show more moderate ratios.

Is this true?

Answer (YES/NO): YES